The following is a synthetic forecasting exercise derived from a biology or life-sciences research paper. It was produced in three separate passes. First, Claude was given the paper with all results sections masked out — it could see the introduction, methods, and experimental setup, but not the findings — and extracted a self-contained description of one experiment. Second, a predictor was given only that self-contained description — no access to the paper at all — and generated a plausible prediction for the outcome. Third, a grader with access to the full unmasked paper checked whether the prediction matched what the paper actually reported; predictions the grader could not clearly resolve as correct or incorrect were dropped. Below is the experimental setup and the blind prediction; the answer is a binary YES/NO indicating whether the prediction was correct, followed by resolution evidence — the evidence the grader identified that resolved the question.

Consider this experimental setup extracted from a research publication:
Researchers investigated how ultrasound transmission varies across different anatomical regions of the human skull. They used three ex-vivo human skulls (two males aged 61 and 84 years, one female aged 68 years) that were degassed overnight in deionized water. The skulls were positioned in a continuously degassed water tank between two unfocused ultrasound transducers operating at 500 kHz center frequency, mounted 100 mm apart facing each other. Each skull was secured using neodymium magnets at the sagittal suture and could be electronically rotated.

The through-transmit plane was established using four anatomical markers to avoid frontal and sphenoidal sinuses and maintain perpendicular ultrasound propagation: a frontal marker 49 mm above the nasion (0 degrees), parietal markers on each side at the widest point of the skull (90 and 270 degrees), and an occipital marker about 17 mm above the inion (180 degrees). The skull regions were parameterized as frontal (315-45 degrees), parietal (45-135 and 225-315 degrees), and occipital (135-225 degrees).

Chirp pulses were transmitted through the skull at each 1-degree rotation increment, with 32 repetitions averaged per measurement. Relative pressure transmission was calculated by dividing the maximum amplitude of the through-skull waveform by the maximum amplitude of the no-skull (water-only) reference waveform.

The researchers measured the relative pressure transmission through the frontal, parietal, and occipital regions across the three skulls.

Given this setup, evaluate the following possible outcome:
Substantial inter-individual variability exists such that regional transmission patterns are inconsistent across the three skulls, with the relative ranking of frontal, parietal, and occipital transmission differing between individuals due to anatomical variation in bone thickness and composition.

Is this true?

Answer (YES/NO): NO